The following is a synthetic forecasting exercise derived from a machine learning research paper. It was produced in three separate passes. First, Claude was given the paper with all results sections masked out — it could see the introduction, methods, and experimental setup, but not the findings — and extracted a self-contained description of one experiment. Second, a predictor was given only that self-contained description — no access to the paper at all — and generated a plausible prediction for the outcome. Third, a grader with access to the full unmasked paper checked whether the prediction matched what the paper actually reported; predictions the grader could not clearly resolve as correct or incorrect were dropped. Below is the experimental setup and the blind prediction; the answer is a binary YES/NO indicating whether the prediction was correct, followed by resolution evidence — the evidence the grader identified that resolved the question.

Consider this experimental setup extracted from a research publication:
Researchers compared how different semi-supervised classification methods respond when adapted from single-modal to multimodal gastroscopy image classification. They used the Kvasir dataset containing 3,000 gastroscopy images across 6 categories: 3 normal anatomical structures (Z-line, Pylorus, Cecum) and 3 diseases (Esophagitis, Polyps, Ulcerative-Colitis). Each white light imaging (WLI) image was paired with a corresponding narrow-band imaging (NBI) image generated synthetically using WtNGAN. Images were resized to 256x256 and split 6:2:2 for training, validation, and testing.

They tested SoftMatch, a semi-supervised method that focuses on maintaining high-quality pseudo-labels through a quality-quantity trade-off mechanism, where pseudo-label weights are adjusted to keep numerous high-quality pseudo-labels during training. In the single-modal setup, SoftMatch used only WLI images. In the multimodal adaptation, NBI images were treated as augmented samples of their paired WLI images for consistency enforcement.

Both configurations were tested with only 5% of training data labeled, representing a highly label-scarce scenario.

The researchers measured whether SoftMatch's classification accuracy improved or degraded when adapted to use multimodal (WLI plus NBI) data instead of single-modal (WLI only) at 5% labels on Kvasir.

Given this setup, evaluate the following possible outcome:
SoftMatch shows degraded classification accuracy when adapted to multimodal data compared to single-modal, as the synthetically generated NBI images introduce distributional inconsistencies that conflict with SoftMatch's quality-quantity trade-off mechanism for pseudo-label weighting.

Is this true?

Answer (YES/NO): YES